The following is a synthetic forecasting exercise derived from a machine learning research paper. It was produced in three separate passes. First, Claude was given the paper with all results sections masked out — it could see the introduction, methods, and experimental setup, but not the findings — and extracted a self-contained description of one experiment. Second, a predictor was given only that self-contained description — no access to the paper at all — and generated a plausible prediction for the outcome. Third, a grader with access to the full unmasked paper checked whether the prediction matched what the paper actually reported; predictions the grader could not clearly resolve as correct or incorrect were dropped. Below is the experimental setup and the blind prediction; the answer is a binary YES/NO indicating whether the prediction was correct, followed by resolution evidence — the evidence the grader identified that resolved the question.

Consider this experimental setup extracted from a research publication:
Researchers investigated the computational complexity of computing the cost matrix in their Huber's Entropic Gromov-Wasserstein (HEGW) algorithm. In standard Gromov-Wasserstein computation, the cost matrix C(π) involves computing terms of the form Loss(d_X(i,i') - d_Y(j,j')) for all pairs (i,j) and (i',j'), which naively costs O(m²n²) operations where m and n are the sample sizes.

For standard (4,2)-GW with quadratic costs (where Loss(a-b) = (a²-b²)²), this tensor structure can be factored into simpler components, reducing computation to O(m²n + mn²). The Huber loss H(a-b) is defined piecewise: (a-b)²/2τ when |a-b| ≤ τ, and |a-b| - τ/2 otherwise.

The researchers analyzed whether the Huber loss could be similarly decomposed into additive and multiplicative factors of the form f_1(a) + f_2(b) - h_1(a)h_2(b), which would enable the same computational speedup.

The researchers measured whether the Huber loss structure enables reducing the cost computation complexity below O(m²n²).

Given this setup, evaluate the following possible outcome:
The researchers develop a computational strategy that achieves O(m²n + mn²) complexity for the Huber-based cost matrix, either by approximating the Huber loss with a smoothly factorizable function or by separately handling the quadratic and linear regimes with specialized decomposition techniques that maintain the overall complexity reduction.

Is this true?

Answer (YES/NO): YES